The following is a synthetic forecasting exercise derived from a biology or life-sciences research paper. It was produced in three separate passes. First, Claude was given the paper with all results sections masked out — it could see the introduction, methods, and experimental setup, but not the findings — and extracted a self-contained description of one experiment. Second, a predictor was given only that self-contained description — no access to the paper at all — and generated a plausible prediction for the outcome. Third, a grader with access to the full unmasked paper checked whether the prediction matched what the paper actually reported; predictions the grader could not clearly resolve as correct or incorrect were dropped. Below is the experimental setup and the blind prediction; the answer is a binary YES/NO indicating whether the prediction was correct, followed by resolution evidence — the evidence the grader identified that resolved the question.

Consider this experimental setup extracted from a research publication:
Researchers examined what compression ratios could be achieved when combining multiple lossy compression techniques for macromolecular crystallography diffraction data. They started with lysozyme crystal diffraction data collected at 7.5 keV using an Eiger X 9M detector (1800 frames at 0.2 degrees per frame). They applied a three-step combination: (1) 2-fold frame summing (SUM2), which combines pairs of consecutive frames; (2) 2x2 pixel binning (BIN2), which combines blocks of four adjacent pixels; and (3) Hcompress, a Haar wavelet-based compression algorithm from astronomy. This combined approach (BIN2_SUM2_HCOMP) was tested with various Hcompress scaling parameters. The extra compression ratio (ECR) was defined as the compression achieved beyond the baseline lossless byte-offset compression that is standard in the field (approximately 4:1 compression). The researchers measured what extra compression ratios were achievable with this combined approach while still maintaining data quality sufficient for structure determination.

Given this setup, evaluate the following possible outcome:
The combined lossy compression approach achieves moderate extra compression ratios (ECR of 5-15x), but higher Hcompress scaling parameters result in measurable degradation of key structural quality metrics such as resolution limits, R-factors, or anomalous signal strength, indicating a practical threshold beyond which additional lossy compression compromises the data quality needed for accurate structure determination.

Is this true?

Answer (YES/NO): NO